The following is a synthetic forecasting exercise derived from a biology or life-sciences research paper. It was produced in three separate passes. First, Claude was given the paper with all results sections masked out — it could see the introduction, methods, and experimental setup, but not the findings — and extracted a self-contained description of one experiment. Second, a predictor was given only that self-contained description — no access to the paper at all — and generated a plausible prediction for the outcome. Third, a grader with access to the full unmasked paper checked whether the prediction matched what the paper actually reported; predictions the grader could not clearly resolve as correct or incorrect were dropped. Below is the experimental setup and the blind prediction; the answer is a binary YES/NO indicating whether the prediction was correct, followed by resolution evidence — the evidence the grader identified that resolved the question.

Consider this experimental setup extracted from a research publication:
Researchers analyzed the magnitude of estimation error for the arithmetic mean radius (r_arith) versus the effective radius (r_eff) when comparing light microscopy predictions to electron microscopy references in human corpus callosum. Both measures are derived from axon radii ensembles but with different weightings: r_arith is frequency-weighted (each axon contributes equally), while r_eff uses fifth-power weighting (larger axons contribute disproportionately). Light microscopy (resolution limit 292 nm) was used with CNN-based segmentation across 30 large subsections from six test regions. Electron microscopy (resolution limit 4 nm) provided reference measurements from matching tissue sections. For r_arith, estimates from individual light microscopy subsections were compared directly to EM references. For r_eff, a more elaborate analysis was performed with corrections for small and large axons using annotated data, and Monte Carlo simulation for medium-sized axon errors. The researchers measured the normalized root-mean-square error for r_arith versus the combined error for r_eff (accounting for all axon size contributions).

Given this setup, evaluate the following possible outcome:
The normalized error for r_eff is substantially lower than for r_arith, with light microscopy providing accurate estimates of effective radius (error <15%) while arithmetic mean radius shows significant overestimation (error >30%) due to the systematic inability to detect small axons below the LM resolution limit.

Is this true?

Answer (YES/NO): NO